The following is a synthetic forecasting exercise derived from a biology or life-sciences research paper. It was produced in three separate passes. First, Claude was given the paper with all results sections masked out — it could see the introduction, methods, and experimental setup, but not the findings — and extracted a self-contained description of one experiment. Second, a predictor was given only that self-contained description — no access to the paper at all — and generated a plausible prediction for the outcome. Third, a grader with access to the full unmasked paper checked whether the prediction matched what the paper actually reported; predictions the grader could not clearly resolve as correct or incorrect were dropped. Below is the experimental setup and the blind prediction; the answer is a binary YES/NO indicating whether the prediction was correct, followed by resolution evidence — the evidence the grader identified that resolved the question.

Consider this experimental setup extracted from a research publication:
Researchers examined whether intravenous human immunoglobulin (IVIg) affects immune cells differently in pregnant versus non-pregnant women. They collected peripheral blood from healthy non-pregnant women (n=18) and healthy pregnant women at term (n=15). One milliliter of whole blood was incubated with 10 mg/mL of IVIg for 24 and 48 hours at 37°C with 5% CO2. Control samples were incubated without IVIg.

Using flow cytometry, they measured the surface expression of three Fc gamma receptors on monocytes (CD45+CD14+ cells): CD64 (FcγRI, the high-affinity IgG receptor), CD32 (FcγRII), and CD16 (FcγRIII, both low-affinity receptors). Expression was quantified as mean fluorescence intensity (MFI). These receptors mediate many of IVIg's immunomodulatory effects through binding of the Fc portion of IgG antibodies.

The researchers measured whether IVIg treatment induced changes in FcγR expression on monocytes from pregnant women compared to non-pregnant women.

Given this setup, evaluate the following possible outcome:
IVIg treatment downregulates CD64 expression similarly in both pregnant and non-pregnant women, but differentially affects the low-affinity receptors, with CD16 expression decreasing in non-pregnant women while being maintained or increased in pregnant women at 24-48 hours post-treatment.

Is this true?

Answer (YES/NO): NO